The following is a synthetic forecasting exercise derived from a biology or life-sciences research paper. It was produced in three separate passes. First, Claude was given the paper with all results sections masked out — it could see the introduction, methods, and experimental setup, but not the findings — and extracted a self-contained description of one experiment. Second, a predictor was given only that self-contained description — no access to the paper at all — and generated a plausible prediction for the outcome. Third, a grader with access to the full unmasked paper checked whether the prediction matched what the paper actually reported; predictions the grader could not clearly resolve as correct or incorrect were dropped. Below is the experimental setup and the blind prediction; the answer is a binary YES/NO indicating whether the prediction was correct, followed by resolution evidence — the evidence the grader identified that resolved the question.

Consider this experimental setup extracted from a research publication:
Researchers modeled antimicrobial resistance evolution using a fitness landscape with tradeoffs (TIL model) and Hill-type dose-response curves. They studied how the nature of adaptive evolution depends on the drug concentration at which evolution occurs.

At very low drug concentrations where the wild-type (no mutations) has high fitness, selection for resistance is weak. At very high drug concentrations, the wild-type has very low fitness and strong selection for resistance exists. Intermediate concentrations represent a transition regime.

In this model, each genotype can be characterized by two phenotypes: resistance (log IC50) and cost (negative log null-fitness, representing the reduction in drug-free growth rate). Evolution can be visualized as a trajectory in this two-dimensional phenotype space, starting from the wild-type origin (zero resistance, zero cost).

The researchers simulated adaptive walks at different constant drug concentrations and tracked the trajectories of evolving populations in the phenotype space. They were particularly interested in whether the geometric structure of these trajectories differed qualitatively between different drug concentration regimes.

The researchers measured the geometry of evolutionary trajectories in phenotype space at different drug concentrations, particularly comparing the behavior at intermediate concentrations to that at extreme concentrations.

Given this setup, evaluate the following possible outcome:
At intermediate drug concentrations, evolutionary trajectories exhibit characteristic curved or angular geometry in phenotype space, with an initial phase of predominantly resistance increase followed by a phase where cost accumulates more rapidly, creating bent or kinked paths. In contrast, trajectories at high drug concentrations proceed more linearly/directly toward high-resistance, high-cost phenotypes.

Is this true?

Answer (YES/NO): NO